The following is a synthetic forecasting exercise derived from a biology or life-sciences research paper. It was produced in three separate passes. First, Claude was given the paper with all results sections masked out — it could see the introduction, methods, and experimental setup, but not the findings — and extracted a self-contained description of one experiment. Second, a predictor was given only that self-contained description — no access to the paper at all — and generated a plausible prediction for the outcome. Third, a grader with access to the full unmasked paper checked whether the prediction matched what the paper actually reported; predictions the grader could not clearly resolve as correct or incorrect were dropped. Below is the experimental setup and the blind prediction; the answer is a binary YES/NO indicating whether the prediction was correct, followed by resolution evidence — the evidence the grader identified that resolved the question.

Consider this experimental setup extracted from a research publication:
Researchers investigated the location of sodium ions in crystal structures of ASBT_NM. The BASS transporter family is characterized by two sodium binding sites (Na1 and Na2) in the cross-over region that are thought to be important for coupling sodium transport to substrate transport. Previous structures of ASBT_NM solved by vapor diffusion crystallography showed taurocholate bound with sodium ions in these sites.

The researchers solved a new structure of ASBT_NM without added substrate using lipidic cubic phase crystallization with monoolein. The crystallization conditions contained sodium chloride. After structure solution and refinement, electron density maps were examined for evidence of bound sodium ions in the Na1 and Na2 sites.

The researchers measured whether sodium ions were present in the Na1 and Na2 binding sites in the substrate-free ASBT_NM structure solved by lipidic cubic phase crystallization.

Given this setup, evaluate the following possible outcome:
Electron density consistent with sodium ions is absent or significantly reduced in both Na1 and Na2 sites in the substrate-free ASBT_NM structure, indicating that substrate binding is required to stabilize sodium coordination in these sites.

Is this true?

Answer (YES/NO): NO